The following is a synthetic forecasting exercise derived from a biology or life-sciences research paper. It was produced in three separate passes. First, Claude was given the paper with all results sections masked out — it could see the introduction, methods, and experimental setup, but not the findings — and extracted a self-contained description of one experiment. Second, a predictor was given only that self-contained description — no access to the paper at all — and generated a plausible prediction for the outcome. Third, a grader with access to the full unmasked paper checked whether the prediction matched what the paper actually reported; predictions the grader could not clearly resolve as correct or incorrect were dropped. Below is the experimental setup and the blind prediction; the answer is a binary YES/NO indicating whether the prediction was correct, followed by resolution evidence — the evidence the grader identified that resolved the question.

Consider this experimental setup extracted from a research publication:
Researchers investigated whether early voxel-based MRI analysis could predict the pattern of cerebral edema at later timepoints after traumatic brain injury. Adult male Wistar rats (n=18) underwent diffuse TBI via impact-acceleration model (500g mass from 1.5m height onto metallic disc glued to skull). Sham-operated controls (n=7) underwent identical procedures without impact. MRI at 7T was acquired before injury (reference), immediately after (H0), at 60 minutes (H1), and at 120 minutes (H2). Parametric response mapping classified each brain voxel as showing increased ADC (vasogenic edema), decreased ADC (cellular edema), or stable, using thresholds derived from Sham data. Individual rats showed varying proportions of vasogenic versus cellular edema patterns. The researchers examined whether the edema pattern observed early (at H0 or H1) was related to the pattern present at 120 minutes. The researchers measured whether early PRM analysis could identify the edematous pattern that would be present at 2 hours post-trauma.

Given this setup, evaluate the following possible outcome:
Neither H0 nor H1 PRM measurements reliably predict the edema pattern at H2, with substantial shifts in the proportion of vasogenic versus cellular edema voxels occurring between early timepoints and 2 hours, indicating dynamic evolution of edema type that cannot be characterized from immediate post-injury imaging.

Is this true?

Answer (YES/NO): NO